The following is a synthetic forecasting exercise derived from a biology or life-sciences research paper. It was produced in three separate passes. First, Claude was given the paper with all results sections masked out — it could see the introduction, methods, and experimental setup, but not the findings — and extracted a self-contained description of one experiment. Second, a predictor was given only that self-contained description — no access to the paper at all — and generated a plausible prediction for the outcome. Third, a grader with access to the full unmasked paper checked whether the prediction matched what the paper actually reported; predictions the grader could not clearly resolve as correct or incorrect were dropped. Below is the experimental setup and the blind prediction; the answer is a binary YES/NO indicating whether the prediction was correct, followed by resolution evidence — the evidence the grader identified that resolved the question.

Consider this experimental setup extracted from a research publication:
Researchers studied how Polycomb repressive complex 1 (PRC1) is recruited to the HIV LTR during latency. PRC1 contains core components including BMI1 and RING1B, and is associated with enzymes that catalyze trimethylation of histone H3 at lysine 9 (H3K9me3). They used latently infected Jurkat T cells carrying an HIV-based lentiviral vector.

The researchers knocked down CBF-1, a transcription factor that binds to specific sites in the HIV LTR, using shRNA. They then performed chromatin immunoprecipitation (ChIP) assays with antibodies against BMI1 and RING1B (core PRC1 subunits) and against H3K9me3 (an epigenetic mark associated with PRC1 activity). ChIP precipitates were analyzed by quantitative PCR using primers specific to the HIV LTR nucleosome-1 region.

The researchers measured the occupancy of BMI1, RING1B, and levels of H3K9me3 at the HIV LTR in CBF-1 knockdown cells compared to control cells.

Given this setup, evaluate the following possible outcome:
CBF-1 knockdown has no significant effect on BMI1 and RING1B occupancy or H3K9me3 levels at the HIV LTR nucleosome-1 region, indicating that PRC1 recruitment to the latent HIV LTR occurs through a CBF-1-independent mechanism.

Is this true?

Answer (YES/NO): NO